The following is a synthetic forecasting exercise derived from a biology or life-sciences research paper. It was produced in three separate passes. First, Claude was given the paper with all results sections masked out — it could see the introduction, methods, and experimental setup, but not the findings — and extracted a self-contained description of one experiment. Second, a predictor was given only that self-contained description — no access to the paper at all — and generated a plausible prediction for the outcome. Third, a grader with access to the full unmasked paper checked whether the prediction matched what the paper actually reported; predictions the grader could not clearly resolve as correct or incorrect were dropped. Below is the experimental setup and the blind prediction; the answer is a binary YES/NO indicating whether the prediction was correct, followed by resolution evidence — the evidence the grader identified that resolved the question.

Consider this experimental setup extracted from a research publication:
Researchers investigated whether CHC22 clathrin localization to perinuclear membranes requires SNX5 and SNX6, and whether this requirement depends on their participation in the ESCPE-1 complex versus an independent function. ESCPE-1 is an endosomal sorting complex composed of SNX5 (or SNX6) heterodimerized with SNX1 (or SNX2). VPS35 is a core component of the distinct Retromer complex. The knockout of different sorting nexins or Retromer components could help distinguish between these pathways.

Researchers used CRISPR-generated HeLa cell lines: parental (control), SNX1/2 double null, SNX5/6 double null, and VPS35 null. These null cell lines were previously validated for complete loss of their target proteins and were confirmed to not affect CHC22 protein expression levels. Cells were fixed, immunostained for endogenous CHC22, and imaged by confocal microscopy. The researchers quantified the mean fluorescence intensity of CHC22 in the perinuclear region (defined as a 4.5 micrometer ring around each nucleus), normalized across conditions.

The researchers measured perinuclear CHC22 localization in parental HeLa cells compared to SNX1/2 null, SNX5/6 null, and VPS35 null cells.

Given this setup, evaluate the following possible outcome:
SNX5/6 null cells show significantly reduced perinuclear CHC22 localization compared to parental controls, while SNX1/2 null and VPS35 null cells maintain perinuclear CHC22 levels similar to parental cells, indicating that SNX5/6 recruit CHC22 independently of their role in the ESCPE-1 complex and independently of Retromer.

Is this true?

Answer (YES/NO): NO